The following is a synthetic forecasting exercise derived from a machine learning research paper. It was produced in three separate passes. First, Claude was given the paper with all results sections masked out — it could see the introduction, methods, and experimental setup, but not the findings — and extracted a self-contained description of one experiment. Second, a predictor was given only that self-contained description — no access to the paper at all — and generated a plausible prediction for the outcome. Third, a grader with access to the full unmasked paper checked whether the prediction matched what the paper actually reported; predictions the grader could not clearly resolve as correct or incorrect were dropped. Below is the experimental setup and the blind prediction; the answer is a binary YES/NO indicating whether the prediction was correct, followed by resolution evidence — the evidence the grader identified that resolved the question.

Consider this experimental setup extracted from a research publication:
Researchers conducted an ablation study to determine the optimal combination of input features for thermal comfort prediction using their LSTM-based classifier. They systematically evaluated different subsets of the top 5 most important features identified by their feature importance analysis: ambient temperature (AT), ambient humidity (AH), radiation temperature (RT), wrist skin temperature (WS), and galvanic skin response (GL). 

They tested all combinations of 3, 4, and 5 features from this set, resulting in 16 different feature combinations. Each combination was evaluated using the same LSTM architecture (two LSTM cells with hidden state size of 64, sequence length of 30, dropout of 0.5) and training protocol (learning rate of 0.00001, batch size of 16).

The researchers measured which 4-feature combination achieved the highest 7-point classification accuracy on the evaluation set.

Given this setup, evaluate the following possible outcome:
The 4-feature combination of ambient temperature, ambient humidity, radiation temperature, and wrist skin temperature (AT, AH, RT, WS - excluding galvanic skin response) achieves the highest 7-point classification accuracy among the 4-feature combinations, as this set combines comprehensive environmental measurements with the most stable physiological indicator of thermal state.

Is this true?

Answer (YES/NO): NO